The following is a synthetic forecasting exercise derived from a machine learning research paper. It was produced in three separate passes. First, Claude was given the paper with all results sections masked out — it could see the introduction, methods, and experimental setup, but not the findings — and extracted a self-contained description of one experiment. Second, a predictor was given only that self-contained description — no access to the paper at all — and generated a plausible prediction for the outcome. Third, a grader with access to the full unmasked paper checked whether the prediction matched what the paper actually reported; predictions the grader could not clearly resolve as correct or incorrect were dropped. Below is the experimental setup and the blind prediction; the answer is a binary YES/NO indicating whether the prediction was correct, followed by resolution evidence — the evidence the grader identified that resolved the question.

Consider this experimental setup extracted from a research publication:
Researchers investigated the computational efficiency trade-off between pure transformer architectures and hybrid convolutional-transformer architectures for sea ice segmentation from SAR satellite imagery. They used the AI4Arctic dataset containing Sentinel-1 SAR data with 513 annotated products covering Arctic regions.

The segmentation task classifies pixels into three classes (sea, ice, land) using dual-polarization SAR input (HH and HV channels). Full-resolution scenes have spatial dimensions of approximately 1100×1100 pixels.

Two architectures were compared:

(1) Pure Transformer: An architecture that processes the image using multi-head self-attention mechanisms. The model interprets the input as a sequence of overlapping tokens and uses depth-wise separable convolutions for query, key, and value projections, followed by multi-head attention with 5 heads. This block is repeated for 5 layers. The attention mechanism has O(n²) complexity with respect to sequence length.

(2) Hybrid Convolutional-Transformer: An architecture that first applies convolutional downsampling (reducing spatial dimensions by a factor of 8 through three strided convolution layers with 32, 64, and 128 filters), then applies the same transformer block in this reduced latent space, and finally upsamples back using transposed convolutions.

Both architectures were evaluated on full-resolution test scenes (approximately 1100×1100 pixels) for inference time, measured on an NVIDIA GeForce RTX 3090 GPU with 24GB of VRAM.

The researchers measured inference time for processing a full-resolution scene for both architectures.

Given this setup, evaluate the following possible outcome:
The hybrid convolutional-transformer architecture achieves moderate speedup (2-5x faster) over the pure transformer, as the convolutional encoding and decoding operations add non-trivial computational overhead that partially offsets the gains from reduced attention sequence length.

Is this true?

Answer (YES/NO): YES